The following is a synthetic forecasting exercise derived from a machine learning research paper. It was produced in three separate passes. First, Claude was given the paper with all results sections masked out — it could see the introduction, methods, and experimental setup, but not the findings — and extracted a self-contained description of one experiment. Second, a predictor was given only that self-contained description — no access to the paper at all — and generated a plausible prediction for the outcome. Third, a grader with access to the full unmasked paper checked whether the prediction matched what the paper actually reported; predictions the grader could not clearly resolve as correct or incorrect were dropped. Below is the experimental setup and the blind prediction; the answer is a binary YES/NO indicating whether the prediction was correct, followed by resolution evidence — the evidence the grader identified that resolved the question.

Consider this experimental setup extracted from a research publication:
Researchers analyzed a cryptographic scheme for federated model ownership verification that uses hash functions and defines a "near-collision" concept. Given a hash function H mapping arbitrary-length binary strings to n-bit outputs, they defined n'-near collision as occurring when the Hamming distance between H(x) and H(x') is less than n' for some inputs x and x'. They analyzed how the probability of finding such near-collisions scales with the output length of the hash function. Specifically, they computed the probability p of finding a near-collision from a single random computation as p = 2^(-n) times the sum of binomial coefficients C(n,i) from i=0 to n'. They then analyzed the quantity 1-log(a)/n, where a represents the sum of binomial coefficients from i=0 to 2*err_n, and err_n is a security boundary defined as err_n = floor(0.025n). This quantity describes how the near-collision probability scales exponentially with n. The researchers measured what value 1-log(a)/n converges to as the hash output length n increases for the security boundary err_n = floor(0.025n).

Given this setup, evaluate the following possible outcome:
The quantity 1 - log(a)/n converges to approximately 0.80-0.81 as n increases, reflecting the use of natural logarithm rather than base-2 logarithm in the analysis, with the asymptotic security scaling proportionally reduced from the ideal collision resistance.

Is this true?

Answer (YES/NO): NO